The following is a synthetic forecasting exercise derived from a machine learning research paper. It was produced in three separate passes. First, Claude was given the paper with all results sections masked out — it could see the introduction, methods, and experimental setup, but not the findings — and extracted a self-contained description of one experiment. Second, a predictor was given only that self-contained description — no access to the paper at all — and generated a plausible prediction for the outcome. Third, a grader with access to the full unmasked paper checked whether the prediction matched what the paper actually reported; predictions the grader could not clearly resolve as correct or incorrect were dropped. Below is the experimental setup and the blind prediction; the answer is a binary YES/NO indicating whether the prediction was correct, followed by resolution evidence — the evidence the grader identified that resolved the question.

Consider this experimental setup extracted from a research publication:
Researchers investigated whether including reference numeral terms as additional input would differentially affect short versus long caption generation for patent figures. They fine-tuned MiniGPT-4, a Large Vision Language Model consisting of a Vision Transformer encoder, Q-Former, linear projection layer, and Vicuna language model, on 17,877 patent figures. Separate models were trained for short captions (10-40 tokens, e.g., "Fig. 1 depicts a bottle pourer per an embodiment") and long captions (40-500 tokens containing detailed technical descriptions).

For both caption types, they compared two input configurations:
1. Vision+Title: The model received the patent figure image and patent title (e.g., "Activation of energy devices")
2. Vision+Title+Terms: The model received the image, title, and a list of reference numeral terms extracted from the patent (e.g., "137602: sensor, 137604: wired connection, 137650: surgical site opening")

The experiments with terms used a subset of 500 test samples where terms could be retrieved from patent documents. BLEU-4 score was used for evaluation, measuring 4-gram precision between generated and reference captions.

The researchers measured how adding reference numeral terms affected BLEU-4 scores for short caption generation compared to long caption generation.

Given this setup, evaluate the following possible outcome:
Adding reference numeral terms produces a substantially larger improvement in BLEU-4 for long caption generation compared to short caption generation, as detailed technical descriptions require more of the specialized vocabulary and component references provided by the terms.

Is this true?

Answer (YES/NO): NO